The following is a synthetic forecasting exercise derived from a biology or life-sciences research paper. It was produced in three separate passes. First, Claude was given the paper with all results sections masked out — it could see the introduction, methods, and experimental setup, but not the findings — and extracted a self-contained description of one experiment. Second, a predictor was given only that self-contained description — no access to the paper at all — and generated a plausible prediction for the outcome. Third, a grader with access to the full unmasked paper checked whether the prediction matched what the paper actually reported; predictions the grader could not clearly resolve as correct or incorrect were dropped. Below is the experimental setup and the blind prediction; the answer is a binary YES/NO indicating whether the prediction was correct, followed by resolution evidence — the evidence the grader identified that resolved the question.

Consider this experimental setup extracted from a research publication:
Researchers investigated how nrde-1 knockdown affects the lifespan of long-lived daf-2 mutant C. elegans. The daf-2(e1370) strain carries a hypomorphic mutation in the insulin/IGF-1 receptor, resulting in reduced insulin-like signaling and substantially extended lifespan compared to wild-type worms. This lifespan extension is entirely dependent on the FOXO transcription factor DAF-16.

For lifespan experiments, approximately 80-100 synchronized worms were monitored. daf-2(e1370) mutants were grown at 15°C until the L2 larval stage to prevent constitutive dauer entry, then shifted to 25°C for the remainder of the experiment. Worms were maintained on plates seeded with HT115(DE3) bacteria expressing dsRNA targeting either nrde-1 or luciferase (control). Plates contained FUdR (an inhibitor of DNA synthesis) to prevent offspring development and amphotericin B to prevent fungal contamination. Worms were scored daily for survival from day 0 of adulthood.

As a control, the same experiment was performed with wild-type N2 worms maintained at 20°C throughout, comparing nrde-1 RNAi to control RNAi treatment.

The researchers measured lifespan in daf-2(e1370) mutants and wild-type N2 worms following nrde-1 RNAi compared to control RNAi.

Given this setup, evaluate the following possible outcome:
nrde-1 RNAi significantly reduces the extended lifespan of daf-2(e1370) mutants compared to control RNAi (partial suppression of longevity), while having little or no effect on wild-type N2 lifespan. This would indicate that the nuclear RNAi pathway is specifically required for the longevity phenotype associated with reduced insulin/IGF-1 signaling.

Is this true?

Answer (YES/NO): NO